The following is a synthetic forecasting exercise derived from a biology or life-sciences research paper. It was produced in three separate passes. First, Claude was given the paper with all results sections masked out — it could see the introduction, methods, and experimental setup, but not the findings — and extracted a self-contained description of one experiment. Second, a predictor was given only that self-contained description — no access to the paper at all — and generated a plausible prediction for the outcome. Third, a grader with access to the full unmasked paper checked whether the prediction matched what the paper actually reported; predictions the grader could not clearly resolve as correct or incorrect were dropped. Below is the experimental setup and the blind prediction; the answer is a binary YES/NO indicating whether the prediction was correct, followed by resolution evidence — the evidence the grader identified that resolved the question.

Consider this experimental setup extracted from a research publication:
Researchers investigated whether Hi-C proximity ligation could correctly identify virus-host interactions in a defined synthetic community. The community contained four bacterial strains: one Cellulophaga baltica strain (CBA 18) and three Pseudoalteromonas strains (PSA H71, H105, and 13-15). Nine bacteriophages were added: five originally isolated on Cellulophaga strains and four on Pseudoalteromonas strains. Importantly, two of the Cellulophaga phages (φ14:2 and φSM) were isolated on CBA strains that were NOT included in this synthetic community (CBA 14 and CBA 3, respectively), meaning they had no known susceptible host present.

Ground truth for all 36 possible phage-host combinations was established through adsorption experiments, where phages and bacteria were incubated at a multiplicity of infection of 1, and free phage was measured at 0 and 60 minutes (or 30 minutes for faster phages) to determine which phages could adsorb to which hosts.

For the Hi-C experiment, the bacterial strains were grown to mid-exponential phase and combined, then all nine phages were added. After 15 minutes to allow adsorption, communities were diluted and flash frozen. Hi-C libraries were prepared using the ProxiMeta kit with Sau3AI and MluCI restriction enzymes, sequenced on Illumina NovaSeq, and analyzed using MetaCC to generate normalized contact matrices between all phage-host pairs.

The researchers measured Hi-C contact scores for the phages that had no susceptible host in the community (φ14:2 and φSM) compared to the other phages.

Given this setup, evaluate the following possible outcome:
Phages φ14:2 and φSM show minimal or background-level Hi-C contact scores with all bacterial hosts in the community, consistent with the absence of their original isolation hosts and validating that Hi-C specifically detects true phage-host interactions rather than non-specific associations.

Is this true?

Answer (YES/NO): NO